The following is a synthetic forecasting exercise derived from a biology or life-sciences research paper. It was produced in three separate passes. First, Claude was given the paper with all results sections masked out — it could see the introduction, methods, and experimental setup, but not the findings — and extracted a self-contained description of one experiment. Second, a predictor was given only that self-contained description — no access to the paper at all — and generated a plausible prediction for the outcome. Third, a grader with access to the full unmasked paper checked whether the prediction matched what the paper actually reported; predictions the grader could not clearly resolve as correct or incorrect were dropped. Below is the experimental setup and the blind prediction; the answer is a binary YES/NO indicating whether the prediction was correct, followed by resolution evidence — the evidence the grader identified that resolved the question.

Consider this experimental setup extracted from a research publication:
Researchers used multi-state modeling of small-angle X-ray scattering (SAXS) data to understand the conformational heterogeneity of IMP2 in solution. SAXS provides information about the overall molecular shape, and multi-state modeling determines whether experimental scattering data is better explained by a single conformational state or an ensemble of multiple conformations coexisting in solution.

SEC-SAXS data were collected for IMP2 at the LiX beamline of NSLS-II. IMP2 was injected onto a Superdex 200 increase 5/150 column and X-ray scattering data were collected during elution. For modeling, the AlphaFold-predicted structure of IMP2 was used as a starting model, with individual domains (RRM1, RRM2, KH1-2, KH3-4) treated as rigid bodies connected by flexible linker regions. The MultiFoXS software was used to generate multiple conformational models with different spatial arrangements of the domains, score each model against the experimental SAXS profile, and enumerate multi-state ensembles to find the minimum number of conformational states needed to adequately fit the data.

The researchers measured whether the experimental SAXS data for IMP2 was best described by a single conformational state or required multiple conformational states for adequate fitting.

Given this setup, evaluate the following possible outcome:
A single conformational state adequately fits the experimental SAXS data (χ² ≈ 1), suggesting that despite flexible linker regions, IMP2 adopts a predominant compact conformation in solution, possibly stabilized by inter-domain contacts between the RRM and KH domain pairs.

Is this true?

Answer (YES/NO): NO